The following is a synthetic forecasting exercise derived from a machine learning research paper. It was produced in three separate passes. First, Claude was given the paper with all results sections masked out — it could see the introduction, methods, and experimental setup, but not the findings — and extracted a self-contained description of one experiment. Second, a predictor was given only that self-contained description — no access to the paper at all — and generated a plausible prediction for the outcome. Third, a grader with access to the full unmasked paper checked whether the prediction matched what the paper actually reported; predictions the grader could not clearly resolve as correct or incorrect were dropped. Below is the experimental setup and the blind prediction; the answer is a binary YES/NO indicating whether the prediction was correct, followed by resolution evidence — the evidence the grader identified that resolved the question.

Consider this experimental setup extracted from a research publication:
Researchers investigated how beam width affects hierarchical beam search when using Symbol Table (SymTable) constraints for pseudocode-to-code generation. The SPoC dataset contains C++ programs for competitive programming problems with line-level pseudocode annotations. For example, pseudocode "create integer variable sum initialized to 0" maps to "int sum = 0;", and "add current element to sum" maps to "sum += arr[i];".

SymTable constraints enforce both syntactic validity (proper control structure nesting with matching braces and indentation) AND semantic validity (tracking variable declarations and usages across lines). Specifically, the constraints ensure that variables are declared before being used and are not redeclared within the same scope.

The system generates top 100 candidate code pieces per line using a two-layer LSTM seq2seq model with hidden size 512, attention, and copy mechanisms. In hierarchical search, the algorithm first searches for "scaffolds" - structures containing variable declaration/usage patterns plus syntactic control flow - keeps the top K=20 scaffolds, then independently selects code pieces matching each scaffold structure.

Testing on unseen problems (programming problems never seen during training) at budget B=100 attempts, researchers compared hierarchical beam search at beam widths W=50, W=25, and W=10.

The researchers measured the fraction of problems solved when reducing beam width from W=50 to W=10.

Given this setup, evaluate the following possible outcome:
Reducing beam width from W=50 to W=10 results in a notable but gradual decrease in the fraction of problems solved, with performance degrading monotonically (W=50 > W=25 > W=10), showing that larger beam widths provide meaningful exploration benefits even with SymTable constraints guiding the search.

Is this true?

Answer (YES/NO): NO